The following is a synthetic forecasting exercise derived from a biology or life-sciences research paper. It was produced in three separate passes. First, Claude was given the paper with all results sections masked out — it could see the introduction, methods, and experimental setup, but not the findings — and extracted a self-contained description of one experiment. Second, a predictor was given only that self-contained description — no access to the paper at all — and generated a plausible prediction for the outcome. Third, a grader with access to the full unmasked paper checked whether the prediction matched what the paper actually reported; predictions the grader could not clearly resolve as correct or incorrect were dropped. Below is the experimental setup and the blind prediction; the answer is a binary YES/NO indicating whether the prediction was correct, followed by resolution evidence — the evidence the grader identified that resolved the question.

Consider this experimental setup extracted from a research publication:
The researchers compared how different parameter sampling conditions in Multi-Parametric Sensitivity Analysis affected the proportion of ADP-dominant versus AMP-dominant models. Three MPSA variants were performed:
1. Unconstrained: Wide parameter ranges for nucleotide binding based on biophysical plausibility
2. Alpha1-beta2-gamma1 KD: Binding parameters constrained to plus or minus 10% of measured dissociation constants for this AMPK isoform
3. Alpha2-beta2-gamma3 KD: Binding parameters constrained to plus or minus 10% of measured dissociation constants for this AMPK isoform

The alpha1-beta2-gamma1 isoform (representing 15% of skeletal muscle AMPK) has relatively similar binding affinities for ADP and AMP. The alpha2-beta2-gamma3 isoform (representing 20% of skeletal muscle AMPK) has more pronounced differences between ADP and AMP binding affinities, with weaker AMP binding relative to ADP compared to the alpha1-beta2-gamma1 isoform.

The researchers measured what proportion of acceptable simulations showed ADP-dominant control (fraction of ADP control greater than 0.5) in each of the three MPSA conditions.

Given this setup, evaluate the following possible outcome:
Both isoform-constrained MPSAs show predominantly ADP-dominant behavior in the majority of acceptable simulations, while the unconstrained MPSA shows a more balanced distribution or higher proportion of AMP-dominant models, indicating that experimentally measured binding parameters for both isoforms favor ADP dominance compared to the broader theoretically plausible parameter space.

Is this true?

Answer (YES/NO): YES